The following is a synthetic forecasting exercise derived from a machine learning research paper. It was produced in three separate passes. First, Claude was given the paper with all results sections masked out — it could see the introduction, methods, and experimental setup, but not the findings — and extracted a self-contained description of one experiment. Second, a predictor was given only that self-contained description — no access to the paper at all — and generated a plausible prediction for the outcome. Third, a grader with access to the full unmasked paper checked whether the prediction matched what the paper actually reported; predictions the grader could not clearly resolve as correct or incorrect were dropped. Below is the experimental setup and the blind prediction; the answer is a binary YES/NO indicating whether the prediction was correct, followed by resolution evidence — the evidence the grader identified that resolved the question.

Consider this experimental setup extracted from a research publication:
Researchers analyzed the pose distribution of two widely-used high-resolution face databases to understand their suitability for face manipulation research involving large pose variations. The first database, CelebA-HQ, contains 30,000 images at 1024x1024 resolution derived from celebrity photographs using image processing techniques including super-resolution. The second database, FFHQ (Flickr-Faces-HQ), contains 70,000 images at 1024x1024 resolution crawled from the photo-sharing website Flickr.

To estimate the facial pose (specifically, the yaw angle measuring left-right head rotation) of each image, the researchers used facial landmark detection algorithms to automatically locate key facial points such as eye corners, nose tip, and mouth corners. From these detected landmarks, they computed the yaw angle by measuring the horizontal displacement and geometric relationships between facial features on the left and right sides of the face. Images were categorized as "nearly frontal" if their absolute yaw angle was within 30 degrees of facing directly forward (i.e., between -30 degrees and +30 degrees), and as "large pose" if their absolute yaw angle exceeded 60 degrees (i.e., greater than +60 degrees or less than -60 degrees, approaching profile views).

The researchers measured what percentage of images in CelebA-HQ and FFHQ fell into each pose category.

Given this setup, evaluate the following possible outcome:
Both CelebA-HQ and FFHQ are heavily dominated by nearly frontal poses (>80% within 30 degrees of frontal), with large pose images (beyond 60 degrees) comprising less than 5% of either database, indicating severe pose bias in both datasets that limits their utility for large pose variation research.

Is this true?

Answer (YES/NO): YES